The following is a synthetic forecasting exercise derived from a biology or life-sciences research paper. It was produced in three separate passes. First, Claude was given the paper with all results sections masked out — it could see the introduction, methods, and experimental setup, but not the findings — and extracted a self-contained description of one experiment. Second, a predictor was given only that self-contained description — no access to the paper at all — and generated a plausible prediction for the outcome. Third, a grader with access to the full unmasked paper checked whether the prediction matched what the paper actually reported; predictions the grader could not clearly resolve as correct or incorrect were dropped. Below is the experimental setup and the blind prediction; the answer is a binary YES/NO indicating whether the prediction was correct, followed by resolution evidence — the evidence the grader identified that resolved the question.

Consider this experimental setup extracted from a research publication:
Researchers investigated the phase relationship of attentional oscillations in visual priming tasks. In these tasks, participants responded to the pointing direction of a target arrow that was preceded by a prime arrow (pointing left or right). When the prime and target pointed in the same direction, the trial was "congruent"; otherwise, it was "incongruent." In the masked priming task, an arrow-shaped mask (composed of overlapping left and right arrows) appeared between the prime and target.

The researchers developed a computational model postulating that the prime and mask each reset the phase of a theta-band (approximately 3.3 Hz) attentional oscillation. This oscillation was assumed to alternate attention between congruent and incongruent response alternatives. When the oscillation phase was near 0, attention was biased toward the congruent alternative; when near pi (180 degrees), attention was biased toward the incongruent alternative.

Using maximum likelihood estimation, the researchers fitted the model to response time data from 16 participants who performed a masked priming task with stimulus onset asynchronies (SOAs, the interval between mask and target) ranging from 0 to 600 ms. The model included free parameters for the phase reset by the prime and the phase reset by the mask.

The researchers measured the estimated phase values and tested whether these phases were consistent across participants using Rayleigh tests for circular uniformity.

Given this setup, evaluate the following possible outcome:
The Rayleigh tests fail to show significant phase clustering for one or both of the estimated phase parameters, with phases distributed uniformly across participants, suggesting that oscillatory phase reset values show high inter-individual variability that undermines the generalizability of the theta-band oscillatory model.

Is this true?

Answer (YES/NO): NO